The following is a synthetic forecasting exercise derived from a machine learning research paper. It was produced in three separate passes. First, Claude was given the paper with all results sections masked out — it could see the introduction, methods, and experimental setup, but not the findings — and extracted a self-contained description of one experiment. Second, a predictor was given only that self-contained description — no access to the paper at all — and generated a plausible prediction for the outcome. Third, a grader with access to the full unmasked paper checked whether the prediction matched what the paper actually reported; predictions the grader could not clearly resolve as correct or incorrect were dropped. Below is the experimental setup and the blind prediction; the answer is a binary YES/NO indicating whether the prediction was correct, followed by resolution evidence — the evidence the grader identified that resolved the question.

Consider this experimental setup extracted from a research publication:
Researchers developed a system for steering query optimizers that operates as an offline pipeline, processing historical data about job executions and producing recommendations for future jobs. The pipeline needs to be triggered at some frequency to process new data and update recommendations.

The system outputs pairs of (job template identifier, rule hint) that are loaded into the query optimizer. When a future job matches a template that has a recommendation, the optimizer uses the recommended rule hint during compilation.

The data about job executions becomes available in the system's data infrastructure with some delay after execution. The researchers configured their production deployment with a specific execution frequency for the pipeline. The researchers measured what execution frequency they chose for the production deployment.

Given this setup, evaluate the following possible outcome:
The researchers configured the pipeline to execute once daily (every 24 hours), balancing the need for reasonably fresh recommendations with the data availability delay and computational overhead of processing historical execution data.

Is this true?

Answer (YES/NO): YES